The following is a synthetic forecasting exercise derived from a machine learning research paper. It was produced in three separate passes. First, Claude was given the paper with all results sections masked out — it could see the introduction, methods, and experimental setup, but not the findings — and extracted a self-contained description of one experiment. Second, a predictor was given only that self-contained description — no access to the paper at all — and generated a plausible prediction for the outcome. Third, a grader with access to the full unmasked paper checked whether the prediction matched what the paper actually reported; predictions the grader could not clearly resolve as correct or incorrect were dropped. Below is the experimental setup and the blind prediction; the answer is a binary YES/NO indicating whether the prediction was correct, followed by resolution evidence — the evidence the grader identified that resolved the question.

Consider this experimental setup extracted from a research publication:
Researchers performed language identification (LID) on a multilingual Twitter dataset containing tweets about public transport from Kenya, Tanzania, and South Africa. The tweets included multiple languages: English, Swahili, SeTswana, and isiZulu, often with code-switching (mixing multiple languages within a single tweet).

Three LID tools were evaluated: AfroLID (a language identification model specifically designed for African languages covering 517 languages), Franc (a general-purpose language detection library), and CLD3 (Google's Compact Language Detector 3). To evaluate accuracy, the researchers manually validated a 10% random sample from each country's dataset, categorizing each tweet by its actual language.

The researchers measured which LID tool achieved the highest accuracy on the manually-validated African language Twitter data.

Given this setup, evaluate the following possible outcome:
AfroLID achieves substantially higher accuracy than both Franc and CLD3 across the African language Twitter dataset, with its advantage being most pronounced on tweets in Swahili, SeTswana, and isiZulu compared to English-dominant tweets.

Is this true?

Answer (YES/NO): NO